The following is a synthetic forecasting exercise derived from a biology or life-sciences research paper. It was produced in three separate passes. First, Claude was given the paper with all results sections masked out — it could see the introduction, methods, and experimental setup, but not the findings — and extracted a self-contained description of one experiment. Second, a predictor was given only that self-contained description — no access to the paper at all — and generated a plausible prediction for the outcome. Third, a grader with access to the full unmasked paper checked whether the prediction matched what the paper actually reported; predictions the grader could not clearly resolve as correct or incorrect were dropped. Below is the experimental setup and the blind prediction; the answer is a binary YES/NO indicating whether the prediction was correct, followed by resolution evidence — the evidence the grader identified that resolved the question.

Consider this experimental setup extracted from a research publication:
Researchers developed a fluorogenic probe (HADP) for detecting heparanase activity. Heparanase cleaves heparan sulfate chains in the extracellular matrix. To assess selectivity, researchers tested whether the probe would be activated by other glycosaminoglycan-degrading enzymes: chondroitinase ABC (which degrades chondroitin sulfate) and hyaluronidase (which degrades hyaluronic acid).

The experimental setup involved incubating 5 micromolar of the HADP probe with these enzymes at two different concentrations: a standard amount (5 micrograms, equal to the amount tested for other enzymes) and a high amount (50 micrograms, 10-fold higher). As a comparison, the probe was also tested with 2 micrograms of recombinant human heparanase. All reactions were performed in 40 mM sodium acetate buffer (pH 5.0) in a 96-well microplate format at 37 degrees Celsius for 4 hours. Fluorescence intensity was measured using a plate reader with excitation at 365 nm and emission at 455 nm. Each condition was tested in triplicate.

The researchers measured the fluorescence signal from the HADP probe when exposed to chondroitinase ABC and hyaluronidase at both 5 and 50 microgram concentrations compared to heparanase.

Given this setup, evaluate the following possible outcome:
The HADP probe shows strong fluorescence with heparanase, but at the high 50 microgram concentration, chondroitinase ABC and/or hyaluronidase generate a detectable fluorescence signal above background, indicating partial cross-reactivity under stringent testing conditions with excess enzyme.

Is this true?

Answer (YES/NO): NO